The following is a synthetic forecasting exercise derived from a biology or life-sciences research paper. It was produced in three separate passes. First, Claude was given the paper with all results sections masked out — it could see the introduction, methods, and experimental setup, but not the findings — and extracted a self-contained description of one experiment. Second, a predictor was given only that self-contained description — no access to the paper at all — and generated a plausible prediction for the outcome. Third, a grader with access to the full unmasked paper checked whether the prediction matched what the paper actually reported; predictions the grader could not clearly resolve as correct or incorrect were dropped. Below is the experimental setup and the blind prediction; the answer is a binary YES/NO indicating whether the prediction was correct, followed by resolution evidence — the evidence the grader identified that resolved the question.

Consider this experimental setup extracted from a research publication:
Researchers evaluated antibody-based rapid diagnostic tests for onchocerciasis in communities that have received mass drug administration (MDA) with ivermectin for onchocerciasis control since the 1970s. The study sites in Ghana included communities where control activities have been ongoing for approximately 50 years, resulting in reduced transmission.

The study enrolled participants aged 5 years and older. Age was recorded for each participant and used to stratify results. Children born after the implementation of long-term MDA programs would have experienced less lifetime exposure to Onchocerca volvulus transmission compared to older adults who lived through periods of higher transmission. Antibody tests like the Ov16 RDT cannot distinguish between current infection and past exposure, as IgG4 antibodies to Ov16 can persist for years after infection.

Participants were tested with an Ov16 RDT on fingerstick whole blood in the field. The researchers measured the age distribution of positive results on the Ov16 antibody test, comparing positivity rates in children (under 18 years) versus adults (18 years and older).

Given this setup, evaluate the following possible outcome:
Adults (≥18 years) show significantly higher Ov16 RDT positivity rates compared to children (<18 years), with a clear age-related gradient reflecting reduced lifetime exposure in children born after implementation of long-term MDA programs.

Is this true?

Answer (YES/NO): YES